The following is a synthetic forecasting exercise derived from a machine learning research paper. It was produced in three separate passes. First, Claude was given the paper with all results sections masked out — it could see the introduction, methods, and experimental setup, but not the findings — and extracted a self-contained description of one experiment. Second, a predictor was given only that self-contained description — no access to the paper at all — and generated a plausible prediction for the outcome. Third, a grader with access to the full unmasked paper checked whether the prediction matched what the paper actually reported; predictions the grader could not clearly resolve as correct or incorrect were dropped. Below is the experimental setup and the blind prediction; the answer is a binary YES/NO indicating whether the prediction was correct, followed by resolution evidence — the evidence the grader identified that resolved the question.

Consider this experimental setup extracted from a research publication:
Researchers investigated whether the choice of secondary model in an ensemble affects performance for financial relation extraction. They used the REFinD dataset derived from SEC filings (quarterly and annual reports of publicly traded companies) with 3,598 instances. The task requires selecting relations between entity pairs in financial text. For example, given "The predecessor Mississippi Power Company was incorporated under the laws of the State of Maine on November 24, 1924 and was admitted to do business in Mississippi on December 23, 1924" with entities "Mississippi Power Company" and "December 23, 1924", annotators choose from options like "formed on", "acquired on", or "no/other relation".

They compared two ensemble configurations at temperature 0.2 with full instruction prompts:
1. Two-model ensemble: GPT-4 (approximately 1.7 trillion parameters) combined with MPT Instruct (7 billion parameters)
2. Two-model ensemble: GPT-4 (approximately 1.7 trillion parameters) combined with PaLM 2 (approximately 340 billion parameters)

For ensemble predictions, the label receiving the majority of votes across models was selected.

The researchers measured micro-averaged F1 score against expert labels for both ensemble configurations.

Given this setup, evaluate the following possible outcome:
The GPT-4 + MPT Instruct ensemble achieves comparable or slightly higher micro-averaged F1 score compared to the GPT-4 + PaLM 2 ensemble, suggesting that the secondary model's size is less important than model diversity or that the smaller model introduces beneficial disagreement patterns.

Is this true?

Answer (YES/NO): YES